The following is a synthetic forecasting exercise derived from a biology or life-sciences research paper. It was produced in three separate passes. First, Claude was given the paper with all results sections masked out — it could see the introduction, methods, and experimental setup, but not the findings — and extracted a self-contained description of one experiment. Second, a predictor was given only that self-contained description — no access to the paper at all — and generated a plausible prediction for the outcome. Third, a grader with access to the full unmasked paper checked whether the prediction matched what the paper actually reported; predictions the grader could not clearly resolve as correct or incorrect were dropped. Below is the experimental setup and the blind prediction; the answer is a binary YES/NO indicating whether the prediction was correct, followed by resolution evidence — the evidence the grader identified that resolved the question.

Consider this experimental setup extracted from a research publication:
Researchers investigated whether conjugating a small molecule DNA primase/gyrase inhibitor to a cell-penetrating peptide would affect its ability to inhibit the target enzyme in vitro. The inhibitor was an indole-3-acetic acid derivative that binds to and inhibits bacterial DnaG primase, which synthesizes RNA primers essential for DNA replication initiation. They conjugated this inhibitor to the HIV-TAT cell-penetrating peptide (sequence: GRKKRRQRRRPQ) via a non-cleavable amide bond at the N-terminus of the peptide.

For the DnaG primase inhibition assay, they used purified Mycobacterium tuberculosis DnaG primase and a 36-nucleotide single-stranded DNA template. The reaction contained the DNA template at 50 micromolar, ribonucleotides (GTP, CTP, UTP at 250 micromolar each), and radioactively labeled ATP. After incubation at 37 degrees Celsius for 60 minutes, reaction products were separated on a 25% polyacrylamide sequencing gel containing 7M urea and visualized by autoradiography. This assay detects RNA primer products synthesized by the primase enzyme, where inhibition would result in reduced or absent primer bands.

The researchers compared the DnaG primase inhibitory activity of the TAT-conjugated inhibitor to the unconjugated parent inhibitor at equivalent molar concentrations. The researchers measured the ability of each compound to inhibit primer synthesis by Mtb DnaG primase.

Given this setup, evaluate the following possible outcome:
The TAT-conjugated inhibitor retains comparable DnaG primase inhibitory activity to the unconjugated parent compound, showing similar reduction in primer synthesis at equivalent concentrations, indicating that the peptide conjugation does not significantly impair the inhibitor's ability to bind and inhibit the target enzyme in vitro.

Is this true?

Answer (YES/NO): NO